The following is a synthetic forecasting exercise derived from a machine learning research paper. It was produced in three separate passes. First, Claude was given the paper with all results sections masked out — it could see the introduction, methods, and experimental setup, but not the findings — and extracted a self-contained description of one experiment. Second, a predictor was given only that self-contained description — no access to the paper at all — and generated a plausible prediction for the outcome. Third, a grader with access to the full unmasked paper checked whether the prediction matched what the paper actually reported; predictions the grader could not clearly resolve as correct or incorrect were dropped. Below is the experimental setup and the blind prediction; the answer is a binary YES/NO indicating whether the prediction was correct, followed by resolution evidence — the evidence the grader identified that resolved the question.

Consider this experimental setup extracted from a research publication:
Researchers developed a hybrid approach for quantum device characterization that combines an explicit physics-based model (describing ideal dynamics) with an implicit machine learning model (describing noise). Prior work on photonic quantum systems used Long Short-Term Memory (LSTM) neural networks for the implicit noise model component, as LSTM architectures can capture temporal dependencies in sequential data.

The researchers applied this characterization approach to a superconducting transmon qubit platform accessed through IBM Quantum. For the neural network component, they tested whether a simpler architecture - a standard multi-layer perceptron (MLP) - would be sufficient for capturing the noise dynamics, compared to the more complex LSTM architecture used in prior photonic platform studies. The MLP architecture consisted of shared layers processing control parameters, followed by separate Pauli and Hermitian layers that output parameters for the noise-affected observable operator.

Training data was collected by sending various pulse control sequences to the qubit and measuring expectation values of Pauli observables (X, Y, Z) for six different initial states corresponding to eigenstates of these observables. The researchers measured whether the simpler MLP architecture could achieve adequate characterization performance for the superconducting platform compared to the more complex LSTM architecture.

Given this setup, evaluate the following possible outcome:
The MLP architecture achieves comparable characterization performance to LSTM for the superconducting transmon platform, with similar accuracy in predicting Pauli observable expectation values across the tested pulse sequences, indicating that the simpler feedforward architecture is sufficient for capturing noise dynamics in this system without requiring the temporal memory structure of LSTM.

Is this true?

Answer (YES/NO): YES